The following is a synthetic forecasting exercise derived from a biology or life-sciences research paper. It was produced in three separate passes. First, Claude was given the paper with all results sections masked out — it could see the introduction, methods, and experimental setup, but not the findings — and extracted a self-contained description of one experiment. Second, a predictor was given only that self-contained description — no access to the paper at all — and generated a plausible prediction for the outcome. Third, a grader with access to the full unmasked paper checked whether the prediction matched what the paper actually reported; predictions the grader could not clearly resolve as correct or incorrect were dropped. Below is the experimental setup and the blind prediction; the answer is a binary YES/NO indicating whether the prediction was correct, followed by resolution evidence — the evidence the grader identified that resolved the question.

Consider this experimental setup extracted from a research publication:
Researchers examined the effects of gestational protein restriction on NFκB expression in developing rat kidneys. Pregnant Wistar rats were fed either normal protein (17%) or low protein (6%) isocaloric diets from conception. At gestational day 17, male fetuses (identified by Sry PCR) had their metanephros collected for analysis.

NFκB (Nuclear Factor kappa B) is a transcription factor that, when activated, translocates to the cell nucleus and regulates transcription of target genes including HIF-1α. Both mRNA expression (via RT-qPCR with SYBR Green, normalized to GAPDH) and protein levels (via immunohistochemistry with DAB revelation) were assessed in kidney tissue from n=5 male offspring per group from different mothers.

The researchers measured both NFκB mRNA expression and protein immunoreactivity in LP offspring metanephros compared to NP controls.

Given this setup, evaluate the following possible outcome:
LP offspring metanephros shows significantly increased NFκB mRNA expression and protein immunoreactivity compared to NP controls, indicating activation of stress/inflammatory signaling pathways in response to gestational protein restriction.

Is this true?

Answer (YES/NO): YES